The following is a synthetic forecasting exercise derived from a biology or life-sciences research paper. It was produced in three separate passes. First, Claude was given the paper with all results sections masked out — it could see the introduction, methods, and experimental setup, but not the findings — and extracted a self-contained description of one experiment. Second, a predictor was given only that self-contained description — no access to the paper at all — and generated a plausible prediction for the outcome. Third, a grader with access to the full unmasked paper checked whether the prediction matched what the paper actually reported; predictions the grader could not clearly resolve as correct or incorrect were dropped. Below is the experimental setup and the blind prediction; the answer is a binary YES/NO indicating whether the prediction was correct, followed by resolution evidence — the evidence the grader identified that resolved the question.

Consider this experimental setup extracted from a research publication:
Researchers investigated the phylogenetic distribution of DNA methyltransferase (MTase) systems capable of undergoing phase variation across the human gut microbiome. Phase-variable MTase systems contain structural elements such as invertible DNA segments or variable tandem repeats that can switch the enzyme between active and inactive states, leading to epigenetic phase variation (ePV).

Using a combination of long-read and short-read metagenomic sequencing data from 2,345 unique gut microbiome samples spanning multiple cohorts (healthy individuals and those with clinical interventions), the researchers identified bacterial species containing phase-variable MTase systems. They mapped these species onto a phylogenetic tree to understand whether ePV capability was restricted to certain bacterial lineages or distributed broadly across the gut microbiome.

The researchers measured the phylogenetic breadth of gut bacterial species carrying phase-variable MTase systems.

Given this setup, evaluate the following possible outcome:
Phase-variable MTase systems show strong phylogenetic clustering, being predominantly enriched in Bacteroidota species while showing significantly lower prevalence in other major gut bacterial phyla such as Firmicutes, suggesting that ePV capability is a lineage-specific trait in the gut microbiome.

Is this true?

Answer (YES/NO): NO